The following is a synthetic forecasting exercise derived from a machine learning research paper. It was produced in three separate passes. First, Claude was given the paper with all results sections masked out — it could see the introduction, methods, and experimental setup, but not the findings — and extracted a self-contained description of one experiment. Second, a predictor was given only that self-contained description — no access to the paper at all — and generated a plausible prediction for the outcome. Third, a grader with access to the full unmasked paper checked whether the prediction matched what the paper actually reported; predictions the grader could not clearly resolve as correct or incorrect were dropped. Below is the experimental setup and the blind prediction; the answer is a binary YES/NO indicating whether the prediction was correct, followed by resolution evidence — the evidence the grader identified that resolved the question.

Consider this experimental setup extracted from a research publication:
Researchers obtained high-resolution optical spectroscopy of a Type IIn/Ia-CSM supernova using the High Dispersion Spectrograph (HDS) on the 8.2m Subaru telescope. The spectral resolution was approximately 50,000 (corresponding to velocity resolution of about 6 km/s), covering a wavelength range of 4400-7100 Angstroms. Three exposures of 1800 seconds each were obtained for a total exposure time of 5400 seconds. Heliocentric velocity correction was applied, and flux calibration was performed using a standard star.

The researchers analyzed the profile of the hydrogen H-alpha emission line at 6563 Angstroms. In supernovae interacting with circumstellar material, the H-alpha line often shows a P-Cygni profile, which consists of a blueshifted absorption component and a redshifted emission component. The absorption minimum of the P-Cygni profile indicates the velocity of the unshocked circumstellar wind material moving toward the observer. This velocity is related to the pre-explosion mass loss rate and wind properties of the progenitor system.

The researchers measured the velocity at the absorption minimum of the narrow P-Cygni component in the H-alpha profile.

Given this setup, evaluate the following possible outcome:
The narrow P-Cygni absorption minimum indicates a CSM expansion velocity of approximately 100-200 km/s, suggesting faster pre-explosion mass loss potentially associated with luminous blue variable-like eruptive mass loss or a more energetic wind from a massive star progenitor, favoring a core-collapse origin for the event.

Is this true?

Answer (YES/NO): NO